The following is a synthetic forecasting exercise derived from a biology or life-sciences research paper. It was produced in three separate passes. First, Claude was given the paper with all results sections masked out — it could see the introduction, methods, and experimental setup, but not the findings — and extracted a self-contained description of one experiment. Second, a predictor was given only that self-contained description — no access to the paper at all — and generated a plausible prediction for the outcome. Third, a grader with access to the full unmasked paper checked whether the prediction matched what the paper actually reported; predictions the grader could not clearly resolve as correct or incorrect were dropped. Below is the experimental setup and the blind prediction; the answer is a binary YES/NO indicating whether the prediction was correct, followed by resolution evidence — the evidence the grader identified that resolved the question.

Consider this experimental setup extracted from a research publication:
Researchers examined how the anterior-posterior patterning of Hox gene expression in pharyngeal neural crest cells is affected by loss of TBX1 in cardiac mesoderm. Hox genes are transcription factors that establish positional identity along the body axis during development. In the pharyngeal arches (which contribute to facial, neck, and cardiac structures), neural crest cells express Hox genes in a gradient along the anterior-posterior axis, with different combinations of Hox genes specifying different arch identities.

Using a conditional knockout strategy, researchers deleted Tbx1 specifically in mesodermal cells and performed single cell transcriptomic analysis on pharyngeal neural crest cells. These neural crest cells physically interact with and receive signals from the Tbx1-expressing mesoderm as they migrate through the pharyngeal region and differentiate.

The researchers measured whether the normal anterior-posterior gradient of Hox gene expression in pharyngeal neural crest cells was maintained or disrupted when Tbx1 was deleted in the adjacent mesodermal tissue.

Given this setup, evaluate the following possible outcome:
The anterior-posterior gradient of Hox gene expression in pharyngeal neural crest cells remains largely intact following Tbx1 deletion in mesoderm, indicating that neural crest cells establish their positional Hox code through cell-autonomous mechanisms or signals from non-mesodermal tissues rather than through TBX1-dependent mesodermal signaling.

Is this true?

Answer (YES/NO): NO